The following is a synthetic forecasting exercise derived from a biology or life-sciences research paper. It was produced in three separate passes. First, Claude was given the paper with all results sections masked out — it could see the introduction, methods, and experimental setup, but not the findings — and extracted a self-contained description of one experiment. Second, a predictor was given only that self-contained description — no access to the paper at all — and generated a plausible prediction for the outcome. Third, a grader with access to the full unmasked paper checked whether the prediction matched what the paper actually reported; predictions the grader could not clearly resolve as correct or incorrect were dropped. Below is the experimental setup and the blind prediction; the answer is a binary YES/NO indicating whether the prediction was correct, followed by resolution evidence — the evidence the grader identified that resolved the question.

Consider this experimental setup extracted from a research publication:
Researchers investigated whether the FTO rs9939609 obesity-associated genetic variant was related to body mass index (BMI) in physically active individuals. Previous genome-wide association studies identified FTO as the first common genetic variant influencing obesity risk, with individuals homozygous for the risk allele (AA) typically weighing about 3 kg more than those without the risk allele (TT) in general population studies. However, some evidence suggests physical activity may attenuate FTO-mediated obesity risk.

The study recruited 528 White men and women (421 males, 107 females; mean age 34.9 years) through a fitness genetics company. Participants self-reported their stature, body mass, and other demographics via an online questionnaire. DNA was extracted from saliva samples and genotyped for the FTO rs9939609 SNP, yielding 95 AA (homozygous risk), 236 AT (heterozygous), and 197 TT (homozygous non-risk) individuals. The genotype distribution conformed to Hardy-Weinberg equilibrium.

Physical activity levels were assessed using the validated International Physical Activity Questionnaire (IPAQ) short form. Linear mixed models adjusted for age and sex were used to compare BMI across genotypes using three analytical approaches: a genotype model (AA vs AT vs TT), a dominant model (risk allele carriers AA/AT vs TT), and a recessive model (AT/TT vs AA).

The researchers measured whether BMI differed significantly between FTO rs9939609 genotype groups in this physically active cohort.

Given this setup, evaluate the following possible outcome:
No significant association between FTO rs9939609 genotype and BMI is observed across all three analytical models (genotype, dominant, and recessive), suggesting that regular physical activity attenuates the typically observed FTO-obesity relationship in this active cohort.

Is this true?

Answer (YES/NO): YES